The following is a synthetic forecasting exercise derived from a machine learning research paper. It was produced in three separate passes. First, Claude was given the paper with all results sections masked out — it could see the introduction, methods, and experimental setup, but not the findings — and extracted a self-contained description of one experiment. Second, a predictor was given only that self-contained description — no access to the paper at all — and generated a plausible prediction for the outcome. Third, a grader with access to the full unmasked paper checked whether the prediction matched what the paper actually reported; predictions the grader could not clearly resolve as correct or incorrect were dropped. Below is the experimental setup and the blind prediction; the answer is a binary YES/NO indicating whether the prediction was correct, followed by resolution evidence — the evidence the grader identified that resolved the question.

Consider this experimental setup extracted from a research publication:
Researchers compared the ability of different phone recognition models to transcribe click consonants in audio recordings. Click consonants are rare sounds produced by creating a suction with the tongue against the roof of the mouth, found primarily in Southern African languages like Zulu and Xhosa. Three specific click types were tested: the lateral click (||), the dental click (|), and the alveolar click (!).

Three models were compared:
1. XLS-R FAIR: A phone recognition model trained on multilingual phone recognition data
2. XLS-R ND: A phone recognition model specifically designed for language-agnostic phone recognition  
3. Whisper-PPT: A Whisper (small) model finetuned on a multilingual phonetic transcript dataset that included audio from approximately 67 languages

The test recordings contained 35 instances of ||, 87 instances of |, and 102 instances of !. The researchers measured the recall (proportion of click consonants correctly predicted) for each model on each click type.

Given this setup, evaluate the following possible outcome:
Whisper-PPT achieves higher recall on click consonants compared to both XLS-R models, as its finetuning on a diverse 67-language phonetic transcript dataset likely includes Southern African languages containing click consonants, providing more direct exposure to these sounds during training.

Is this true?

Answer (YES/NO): YES